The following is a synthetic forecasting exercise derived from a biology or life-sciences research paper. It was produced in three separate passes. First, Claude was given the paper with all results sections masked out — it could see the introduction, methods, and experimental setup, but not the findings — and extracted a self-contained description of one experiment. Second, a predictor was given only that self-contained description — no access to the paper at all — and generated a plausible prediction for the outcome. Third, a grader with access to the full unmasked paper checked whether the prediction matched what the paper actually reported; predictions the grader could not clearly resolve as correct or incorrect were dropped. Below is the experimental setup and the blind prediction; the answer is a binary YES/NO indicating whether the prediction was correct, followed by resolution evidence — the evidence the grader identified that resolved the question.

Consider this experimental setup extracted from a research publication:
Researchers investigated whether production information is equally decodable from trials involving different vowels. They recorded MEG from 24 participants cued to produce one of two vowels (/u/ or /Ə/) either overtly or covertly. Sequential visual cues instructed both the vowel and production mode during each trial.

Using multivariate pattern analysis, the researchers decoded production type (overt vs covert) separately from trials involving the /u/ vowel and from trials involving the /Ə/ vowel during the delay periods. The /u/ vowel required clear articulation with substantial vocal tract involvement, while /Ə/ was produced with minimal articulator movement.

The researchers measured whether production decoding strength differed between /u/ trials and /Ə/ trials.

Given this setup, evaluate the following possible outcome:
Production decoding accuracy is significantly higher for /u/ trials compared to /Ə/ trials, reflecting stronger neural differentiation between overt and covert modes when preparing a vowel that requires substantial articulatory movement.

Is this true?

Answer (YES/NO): NO